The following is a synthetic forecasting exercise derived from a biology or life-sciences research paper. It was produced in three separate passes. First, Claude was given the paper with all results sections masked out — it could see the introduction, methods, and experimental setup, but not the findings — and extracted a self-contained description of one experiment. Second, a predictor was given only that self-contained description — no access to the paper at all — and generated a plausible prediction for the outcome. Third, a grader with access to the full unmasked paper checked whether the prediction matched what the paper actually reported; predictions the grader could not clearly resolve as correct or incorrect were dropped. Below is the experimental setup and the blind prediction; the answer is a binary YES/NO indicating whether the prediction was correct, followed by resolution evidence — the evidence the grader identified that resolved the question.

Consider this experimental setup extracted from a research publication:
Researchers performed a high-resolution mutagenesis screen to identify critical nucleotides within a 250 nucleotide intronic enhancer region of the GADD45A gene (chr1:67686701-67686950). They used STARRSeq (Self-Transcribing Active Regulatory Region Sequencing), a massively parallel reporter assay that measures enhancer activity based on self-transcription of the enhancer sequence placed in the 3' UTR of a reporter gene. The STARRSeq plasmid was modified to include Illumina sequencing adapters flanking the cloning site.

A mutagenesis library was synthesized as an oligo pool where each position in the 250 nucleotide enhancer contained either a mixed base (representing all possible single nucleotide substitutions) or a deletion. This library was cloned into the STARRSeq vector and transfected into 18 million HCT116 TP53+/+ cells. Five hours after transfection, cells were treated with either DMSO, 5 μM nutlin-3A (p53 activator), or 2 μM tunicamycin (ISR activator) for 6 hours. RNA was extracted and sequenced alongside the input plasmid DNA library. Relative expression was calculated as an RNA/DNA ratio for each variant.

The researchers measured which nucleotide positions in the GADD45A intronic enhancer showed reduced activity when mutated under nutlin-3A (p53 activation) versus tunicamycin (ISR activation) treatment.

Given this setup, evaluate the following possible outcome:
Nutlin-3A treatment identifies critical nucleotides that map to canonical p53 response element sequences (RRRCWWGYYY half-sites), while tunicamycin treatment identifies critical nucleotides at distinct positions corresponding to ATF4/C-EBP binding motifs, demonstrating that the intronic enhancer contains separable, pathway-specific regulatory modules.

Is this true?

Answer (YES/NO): NO